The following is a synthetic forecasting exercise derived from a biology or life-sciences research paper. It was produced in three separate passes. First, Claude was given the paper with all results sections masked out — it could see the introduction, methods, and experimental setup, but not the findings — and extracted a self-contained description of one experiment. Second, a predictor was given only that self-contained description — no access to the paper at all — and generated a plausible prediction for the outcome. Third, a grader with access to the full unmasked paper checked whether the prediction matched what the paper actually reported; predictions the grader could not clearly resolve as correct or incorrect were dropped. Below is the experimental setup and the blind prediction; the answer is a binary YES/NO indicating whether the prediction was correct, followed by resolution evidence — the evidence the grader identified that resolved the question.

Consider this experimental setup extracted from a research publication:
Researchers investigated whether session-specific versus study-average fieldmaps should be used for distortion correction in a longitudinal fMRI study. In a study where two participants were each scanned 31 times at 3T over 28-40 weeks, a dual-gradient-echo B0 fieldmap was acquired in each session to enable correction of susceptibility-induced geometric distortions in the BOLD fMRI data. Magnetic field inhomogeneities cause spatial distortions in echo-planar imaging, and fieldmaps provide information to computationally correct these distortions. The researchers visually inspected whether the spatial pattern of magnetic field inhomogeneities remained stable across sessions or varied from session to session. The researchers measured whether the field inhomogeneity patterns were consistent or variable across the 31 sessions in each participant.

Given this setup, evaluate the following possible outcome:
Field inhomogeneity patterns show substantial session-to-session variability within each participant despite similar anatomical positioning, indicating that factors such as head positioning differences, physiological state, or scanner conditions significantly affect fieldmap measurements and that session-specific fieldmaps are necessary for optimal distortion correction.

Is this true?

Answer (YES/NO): YES